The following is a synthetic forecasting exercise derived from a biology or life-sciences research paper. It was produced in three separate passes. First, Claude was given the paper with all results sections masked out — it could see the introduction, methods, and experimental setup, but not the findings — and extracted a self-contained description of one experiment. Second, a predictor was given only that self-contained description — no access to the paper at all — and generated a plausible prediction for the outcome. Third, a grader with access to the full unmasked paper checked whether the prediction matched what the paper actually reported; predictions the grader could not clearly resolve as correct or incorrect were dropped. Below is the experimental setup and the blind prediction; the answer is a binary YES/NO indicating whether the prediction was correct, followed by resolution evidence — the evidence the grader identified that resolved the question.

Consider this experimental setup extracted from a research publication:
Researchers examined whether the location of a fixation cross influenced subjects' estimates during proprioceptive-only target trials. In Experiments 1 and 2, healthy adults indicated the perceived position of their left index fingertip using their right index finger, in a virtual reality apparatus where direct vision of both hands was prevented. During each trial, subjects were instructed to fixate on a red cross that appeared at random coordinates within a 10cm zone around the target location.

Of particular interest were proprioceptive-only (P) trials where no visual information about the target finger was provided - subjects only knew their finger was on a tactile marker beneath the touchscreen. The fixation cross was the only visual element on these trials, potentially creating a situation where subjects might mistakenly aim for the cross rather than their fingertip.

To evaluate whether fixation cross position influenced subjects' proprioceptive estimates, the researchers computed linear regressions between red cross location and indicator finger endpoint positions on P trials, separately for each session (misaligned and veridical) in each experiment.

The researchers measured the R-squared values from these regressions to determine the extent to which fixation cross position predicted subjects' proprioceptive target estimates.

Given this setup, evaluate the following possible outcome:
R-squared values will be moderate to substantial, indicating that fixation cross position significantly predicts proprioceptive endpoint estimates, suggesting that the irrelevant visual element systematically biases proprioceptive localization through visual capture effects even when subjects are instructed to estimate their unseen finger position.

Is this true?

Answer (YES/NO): NO